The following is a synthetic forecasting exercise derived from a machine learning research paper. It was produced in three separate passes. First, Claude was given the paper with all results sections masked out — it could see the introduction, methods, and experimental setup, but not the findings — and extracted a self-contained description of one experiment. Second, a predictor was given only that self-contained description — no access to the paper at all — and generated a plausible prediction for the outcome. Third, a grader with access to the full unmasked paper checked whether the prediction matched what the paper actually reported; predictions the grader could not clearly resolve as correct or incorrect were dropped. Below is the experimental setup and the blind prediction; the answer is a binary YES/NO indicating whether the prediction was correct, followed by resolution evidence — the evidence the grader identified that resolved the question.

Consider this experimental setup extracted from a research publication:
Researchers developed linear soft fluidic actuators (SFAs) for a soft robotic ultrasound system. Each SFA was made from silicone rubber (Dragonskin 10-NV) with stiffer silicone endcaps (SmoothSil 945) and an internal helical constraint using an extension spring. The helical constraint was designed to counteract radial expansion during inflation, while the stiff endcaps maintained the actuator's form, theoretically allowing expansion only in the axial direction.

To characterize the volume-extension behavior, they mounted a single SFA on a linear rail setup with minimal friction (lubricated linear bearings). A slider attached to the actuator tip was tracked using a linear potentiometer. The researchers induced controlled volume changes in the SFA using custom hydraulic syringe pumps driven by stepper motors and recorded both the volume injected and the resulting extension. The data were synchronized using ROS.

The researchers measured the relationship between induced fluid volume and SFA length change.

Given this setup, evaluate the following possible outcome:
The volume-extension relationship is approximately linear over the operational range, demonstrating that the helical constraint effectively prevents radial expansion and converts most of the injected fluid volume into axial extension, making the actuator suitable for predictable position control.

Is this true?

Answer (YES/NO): YES